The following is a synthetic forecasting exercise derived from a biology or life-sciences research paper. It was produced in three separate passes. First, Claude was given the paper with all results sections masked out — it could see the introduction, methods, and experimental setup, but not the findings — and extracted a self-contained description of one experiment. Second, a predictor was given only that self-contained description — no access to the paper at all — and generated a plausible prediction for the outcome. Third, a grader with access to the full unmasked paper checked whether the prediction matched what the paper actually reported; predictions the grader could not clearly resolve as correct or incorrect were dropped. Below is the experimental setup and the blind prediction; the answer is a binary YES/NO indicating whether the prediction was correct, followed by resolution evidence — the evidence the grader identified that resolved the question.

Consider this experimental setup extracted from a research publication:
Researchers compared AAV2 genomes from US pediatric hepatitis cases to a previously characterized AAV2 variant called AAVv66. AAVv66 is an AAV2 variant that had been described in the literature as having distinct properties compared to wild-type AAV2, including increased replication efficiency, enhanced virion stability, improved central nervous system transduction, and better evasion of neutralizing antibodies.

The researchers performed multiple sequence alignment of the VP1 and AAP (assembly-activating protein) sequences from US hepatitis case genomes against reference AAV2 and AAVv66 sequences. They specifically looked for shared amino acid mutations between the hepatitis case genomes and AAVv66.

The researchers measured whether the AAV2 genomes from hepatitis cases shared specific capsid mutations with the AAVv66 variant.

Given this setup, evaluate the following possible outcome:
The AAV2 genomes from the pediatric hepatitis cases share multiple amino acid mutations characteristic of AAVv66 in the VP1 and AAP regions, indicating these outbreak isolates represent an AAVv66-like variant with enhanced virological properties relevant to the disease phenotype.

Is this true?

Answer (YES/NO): NO